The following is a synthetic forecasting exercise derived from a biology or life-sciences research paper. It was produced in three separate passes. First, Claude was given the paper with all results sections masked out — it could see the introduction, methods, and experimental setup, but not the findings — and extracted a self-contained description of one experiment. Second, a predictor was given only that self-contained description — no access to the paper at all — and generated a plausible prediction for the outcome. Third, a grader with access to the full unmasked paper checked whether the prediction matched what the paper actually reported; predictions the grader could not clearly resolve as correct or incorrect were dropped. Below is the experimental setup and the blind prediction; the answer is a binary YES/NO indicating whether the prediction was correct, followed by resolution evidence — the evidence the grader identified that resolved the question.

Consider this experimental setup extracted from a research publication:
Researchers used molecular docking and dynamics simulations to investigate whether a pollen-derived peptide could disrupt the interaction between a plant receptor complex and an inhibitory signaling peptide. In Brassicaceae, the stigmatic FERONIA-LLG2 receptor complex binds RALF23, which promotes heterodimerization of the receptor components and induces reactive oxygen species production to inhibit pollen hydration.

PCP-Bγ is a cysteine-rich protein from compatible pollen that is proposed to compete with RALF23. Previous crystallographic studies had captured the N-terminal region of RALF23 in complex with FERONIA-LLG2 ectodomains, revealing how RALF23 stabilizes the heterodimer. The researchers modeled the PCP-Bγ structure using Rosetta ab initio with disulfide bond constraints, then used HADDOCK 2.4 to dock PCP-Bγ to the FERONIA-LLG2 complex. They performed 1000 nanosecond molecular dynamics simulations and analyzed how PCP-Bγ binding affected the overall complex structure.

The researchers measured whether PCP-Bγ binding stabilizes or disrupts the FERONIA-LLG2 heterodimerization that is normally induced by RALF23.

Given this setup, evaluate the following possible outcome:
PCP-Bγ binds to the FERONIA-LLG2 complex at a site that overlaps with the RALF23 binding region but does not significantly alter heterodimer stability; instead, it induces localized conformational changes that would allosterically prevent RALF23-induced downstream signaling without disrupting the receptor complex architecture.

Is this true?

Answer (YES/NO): NO